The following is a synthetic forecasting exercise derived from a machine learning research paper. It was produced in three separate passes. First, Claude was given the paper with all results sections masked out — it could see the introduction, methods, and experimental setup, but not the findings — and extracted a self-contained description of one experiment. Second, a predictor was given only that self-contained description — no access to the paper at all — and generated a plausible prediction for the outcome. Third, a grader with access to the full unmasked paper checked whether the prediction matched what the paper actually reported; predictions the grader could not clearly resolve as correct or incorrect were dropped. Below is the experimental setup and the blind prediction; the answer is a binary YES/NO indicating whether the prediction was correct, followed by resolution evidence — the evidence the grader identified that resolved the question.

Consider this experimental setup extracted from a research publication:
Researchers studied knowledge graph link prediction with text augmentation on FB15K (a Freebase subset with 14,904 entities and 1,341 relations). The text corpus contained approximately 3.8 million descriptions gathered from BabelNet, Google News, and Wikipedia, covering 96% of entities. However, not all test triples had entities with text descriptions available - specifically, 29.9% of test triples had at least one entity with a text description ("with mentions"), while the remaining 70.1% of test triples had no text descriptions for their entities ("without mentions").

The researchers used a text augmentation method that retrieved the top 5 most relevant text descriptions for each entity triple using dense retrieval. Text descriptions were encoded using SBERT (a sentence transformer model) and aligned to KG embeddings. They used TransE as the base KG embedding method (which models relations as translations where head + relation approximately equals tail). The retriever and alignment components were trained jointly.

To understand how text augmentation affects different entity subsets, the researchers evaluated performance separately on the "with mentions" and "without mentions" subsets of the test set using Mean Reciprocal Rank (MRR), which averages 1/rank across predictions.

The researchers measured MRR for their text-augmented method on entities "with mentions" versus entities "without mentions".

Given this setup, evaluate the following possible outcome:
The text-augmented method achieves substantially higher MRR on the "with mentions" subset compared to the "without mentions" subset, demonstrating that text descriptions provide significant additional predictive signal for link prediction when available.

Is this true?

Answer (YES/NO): NO